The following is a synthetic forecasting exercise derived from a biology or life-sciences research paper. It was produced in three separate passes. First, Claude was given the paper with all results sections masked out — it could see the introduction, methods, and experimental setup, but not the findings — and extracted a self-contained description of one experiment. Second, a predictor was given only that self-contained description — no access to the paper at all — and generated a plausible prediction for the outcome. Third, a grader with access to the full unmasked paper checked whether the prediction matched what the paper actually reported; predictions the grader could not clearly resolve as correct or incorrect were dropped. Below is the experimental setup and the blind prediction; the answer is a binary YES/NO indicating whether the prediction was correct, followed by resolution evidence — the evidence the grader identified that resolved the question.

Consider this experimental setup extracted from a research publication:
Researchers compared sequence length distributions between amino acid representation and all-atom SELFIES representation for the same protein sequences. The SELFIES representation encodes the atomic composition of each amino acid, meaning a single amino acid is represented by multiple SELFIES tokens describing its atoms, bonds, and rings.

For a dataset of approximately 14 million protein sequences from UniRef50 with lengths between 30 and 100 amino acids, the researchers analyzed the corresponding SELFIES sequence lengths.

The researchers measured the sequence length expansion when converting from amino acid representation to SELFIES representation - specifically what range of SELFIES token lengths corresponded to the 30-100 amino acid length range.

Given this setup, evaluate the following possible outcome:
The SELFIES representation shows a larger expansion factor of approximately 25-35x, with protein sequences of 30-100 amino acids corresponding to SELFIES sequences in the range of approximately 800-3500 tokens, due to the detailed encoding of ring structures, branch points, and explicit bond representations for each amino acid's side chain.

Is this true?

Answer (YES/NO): NO